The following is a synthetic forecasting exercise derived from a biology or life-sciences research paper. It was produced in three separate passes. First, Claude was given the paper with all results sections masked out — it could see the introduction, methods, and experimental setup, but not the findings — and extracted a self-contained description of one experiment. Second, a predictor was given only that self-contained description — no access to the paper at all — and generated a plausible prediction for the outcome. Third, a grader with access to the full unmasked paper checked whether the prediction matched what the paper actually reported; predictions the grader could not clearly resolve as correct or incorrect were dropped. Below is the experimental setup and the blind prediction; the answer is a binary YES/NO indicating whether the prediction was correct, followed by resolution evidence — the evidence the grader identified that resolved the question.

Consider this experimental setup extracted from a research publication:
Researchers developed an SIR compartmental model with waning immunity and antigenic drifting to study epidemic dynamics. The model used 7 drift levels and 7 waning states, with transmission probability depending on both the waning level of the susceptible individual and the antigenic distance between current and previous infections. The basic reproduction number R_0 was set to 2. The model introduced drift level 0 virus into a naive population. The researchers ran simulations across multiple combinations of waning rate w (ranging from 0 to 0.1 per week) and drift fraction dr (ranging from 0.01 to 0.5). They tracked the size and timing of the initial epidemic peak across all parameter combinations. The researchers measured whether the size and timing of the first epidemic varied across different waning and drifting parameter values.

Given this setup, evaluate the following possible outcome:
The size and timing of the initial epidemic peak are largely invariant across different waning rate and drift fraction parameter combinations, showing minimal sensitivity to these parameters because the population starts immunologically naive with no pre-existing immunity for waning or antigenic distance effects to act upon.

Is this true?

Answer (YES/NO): YES